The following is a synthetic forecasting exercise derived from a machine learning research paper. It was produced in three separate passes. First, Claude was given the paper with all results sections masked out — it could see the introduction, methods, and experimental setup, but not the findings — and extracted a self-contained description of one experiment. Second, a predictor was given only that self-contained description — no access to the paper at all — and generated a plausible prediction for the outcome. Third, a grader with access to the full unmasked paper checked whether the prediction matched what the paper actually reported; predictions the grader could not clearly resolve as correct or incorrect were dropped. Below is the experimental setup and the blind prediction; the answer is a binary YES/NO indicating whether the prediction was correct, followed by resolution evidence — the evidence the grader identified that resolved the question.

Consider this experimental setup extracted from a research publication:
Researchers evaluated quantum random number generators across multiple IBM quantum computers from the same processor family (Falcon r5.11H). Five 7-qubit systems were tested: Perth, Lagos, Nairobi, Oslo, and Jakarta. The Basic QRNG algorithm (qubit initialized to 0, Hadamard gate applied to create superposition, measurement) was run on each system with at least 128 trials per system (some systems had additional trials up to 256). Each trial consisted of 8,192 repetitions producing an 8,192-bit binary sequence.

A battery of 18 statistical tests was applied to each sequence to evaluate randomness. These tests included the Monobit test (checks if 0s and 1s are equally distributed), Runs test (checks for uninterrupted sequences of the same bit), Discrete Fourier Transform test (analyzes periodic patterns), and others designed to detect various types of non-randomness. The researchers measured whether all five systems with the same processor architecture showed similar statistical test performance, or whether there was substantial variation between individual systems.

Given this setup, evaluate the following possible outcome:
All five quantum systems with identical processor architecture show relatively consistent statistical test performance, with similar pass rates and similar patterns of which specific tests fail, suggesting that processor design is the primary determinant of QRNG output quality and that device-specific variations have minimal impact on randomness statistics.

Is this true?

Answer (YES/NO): NO